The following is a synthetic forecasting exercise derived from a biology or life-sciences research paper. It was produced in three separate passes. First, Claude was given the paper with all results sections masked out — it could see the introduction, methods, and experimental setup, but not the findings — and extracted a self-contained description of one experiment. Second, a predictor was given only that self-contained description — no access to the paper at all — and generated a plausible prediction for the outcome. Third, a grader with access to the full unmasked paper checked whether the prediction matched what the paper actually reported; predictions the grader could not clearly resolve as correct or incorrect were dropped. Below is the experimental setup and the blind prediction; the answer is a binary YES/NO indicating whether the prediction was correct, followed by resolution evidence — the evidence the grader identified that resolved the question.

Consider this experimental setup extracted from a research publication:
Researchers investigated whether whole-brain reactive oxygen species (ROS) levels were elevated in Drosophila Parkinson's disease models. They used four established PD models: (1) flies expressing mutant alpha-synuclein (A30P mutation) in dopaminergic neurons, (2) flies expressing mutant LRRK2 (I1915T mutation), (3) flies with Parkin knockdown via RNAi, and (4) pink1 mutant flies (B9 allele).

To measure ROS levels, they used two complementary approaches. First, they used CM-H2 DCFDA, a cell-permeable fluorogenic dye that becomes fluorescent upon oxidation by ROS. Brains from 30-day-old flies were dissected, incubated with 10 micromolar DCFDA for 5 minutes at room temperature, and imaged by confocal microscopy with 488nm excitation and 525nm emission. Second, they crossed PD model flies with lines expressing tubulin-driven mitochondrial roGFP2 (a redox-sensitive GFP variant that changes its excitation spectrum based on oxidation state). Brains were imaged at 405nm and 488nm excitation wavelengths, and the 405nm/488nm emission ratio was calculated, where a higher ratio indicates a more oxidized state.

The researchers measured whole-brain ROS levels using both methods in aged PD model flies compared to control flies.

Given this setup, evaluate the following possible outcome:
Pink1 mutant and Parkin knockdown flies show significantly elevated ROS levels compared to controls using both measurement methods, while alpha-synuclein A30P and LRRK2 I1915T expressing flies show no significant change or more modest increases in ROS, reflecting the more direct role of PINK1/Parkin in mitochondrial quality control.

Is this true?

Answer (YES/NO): NO